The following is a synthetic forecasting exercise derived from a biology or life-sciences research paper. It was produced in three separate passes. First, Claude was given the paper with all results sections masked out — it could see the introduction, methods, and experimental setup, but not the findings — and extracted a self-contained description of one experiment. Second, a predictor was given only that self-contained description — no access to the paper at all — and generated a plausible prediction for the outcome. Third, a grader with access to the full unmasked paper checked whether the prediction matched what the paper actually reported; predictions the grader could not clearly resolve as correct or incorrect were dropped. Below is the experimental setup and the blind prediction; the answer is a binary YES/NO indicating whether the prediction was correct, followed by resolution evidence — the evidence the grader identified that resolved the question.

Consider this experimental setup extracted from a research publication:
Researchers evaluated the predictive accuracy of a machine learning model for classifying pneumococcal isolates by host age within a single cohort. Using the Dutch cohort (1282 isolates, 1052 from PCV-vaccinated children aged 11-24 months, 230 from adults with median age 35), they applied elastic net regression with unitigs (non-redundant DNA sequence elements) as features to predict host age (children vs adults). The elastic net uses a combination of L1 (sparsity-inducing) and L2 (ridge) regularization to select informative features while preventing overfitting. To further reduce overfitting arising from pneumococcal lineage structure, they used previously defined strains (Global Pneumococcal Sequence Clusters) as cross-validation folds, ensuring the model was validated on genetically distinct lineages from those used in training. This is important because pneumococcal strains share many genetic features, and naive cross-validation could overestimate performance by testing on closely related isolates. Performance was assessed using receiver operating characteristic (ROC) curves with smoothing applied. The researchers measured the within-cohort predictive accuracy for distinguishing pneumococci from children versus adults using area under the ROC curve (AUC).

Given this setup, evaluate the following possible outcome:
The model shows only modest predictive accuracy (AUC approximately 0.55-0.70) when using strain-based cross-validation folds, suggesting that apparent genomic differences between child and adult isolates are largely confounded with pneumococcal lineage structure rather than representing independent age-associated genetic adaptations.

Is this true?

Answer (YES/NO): NO